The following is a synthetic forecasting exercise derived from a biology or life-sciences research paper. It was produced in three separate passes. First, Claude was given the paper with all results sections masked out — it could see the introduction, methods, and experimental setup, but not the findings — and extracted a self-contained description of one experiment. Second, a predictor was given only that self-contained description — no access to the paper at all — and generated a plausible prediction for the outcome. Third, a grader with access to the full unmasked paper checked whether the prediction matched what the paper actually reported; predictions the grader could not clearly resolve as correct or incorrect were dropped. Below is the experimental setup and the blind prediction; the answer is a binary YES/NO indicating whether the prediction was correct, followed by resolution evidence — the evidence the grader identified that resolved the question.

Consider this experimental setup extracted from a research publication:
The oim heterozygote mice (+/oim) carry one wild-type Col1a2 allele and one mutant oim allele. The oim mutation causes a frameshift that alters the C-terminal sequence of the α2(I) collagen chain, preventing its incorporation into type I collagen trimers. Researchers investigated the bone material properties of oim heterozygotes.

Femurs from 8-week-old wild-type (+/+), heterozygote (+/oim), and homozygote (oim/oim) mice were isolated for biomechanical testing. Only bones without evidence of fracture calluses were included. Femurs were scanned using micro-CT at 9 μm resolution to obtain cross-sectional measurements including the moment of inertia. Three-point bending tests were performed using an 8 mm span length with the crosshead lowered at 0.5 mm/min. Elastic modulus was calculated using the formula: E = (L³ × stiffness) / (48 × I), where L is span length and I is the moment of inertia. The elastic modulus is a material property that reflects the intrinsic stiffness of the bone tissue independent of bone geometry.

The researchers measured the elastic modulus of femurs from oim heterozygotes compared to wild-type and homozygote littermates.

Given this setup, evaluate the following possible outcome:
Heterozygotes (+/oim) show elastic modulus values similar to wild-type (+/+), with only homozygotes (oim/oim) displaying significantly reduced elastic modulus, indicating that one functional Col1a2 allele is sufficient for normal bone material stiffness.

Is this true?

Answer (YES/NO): NO